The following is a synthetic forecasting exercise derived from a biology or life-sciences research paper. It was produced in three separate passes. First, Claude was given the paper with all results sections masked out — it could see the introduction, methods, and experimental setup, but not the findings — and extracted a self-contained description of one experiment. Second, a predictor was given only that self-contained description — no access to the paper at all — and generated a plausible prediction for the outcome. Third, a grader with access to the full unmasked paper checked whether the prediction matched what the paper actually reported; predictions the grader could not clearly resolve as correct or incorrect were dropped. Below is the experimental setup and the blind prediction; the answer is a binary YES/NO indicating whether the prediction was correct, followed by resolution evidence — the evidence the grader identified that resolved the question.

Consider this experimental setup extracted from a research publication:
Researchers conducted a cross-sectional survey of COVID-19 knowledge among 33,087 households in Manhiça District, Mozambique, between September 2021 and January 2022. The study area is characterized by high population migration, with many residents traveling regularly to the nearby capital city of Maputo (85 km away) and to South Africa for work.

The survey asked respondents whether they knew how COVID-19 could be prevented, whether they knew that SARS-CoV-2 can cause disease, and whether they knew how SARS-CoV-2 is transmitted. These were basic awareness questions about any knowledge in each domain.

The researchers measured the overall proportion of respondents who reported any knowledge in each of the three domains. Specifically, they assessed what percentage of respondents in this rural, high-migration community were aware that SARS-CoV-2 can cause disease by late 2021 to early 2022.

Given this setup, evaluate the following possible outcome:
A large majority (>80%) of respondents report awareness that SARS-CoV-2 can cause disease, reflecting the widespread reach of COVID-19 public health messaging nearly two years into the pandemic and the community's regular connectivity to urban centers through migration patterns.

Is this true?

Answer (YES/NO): YES